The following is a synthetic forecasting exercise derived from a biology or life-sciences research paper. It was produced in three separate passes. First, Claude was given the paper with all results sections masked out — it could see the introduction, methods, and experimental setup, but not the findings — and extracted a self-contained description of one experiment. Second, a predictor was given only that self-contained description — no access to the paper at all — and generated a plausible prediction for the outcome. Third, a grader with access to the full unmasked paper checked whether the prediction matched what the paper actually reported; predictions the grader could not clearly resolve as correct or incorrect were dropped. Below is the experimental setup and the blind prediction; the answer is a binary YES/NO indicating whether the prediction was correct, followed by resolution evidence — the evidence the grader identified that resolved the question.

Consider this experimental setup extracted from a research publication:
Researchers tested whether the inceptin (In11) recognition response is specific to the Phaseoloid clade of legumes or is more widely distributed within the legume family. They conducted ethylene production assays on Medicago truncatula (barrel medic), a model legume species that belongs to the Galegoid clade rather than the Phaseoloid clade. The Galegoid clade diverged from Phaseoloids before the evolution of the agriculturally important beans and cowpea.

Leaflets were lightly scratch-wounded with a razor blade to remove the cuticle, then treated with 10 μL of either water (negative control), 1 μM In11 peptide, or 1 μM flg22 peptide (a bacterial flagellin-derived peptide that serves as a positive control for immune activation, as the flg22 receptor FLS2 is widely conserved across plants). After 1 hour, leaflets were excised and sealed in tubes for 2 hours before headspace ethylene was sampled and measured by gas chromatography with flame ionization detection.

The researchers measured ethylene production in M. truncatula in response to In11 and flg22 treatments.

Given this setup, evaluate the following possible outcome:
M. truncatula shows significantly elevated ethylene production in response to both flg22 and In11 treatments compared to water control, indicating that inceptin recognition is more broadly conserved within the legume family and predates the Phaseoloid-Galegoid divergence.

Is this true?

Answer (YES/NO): NO